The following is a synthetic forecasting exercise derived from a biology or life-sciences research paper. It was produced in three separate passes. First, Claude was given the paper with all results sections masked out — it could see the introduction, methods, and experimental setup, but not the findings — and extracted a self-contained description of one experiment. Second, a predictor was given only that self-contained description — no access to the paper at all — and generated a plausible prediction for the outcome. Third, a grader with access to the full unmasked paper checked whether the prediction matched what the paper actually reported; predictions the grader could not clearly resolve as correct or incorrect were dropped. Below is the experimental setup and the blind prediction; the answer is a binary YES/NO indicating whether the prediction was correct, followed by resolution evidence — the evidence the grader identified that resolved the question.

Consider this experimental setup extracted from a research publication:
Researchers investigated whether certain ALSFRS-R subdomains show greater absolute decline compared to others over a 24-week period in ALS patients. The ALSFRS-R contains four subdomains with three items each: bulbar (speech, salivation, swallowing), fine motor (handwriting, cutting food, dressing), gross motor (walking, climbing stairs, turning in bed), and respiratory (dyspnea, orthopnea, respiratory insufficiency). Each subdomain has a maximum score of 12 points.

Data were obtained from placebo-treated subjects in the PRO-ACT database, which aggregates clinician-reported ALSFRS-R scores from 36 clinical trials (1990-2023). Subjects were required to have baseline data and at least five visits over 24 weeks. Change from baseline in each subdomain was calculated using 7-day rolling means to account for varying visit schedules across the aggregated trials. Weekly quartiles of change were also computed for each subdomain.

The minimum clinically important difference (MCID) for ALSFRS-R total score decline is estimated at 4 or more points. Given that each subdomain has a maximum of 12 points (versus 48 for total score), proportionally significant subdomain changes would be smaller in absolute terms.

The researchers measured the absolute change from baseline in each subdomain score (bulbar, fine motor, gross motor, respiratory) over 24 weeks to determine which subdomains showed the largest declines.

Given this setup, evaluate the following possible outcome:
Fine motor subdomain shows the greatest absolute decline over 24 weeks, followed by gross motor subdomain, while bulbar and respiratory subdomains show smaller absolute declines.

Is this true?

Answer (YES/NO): NO